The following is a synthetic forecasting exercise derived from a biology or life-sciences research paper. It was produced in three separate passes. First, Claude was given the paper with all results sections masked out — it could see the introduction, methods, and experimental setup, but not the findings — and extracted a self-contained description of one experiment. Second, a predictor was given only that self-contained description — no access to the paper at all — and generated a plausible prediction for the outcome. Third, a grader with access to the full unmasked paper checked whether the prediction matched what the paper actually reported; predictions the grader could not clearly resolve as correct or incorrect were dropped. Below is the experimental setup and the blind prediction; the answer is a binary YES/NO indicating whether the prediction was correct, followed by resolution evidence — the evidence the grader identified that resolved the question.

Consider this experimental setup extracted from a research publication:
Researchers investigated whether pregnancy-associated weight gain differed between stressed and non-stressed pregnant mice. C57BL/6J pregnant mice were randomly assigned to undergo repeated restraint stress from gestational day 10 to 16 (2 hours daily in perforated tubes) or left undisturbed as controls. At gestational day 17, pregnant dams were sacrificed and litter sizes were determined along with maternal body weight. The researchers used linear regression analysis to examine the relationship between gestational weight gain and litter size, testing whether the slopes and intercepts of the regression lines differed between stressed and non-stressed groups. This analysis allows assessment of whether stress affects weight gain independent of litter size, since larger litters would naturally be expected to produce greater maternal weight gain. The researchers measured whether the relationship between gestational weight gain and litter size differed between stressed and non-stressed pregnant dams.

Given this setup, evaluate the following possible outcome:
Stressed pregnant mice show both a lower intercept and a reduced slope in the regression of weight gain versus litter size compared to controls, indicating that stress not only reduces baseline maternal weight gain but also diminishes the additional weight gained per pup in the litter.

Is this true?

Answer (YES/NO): NO